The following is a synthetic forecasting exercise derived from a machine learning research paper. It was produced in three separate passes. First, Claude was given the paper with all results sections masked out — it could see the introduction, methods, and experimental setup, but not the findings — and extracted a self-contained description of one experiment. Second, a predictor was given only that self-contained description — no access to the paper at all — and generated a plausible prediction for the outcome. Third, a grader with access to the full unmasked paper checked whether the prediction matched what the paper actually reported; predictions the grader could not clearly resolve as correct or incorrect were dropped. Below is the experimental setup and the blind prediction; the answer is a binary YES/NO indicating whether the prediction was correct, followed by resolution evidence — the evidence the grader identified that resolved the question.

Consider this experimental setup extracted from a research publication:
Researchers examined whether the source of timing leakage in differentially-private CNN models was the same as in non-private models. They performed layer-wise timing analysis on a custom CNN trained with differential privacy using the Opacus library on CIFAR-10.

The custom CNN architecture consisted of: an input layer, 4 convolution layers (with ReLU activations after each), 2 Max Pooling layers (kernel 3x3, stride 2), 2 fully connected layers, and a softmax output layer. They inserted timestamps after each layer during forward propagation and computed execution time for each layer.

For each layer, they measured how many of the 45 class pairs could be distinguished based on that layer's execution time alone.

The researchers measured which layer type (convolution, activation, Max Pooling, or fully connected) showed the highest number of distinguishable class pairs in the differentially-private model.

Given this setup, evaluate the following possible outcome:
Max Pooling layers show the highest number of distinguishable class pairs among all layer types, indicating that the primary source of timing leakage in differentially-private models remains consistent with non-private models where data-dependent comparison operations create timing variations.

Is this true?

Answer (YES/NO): YES